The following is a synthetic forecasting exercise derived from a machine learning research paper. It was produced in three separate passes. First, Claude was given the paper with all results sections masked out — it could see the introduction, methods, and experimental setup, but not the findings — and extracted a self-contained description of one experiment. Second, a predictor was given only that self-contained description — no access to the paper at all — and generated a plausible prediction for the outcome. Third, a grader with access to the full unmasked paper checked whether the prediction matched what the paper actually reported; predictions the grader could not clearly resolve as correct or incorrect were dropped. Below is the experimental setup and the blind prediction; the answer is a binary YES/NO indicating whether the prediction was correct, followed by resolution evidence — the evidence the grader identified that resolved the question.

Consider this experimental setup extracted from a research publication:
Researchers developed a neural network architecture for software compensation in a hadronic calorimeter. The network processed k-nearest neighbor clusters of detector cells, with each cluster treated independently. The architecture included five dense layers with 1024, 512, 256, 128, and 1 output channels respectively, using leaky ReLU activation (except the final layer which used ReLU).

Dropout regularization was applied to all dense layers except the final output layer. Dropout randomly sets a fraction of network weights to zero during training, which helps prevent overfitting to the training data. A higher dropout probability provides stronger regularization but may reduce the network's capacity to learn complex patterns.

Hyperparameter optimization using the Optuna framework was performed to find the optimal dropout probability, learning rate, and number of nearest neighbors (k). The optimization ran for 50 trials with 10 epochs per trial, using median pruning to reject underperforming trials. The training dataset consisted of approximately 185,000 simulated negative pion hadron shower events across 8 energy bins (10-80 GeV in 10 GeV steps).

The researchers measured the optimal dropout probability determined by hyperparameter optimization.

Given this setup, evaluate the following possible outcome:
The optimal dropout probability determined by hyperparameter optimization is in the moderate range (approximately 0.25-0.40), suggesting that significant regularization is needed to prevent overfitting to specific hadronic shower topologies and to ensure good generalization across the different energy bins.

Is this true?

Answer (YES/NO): NO